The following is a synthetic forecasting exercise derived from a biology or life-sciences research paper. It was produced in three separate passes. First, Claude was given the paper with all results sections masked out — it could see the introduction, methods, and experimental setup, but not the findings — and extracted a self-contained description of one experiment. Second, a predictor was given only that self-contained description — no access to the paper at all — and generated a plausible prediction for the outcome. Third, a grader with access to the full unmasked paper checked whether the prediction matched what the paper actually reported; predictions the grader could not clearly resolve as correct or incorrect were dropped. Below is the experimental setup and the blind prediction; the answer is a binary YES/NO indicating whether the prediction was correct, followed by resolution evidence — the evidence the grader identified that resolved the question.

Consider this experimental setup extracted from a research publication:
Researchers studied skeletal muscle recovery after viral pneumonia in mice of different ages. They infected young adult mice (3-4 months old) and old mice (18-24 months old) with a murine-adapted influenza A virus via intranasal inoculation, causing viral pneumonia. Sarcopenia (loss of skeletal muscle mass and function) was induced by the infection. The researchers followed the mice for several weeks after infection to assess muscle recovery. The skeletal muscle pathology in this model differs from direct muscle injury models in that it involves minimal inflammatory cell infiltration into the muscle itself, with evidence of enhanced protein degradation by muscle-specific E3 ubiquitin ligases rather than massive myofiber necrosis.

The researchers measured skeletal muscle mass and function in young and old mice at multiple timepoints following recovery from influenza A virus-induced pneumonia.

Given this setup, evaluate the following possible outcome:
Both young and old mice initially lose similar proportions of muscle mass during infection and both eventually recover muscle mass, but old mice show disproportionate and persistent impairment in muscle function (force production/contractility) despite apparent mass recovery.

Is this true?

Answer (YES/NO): NO